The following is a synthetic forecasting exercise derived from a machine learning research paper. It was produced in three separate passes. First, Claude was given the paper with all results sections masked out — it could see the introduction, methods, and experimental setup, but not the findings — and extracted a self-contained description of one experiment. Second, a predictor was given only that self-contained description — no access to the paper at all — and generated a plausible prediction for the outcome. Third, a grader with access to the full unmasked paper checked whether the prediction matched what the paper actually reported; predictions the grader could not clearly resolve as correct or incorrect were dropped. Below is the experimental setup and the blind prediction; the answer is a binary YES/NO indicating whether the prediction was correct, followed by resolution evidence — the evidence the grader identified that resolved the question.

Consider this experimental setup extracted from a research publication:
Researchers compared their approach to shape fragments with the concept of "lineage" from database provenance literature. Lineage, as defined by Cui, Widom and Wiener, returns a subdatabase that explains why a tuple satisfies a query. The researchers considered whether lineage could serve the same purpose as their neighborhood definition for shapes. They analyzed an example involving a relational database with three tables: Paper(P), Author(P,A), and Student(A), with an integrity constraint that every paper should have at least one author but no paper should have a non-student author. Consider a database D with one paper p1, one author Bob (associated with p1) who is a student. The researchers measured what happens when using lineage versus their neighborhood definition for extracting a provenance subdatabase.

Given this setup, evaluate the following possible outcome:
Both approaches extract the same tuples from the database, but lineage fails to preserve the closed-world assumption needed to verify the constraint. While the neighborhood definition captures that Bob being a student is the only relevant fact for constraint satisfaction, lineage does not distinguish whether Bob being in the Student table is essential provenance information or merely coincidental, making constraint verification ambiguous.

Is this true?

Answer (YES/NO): NO